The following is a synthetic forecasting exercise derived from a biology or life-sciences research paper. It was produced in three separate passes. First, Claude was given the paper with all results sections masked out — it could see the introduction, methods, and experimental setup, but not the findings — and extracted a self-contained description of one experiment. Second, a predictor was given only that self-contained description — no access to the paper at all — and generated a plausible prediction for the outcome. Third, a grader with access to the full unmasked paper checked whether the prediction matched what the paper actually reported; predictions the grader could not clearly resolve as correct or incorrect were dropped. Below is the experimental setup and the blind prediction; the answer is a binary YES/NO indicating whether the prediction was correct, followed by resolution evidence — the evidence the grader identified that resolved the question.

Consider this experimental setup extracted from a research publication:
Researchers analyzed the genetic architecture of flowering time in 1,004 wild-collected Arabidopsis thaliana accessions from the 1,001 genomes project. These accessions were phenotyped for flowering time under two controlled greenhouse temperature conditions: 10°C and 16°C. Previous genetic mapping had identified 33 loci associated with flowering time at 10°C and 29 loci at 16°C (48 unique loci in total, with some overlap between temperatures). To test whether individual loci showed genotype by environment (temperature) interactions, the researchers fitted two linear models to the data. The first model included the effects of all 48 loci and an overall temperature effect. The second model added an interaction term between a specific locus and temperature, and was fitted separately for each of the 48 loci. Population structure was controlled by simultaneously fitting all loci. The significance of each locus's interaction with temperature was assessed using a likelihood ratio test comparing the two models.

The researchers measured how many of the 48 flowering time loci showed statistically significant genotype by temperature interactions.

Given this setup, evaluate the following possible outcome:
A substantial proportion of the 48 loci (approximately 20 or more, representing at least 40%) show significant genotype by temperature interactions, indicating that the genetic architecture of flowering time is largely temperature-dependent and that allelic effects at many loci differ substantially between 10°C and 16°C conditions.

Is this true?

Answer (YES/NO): NO